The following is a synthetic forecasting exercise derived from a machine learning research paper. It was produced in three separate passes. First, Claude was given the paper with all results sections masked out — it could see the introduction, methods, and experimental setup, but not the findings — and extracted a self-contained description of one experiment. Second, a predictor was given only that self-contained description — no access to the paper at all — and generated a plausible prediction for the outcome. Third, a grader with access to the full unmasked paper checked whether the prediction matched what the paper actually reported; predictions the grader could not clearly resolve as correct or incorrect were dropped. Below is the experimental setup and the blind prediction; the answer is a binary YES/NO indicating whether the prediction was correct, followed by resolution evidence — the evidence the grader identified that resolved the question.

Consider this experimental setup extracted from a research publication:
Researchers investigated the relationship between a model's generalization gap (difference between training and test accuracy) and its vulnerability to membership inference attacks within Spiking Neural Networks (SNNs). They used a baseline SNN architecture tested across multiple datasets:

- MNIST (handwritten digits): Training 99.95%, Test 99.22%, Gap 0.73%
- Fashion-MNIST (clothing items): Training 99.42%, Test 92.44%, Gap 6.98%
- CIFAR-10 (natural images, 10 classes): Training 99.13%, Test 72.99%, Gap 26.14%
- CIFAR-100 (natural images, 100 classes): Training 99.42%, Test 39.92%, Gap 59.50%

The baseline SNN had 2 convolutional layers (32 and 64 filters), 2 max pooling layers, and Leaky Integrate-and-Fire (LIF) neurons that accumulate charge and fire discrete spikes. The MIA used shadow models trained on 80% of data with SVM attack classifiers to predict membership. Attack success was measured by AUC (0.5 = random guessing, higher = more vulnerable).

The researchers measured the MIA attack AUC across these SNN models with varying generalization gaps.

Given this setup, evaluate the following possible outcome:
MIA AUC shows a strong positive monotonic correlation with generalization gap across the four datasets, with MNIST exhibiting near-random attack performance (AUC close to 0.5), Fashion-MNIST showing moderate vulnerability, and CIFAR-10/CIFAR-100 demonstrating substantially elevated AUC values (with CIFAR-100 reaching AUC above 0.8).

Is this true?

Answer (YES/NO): NO